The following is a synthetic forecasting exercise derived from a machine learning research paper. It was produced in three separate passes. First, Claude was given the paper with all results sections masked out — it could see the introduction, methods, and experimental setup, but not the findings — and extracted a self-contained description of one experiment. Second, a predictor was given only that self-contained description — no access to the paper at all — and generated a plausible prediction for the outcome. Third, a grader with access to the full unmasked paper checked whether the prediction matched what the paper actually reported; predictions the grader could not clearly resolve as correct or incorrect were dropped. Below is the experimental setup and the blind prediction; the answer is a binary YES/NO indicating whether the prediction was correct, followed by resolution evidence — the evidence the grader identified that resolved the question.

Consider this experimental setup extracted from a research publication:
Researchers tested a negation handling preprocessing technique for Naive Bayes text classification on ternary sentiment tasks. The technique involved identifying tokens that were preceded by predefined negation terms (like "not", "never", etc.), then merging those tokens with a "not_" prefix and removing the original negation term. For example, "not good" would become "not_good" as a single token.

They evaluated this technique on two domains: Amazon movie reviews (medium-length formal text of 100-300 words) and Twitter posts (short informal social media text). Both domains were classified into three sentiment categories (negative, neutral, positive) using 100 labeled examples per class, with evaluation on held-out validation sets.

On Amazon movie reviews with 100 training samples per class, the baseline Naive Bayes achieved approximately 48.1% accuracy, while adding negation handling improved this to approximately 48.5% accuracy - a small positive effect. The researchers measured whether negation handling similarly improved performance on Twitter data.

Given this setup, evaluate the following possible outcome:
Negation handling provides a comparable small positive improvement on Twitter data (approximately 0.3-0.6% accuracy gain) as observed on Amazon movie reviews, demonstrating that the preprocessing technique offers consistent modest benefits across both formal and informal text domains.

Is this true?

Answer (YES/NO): NO